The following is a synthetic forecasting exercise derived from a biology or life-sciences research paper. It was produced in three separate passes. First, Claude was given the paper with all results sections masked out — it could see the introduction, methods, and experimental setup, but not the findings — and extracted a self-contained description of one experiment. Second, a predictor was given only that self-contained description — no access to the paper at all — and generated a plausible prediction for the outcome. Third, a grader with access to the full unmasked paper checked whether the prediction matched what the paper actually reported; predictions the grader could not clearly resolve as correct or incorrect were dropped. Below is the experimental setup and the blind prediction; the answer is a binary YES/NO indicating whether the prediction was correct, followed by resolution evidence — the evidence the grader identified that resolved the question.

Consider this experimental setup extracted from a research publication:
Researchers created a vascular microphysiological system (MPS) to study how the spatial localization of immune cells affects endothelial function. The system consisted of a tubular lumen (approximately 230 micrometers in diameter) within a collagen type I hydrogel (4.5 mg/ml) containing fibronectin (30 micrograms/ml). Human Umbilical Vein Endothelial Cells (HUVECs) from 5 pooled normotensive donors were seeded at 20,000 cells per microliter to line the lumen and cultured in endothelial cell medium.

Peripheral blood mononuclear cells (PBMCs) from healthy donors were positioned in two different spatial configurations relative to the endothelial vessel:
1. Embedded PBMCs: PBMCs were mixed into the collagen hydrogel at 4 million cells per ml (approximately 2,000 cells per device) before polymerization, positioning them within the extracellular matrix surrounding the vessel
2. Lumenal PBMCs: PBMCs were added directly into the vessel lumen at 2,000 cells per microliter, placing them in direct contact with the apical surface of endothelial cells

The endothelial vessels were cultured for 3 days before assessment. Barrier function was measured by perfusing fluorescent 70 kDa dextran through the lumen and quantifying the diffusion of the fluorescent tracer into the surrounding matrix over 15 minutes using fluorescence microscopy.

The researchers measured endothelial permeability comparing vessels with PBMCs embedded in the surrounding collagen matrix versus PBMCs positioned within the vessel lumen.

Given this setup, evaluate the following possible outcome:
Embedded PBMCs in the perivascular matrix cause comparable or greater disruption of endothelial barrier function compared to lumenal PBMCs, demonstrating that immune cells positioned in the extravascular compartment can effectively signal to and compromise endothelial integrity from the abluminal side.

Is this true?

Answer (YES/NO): NO